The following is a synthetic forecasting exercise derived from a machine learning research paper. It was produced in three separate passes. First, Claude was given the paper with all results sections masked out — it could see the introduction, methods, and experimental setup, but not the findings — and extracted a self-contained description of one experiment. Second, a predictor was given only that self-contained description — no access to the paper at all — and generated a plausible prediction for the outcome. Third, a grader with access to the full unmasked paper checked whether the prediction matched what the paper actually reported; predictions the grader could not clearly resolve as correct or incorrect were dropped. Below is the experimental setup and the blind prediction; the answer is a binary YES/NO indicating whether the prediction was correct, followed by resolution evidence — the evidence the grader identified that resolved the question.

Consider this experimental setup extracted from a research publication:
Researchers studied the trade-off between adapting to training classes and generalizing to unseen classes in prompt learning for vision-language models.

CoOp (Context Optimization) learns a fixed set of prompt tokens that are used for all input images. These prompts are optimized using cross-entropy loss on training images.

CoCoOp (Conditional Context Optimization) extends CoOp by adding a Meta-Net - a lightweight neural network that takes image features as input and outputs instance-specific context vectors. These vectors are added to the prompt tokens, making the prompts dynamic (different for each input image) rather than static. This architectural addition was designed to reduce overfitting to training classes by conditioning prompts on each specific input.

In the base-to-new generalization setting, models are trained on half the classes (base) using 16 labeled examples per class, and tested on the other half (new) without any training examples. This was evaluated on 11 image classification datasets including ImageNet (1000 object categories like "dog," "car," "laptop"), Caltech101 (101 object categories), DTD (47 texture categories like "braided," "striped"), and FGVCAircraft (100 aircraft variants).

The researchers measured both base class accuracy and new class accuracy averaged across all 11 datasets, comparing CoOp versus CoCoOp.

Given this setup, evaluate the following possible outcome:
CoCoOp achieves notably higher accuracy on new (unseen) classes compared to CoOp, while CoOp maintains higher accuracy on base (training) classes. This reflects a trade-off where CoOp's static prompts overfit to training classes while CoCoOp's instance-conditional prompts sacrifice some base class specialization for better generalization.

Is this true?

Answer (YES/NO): YES